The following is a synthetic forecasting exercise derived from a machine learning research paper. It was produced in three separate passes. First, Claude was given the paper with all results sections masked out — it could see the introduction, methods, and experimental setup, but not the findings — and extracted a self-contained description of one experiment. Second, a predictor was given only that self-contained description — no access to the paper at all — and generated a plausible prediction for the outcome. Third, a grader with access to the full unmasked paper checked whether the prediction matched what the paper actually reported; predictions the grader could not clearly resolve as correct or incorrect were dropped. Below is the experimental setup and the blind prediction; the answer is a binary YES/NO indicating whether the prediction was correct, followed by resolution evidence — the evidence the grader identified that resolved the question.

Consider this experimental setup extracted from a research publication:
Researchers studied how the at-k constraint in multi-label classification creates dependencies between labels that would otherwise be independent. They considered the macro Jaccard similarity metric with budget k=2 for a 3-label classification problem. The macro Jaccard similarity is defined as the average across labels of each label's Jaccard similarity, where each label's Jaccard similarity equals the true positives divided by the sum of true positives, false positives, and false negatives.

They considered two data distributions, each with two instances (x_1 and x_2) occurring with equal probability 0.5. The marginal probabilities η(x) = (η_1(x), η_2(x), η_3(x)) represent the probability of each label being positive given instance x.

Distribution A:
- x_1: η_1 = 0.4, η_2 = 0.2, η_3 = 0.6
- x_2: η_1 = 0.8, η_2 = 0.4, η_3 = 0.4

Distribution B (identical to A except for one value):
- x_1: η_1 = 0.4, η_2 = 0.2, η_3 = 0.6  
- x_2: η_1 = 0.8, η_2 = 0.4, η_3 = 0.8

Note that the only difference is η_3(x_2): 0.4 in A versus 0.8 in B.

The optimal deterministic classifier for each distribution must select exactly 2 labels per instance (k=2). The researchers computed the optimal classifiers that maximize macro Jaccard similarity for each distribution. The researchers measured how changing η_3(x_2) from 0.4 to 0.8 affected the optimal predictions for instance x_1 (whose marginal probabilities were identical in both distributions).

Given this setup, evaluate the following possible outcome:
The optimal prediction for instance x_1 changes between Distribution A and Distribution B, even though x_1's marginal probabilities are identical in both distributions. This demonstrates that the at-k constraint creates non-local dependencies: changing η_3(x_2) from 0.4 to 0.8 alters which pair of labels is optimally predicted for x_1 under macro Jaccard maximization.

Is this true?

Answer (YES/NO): YES